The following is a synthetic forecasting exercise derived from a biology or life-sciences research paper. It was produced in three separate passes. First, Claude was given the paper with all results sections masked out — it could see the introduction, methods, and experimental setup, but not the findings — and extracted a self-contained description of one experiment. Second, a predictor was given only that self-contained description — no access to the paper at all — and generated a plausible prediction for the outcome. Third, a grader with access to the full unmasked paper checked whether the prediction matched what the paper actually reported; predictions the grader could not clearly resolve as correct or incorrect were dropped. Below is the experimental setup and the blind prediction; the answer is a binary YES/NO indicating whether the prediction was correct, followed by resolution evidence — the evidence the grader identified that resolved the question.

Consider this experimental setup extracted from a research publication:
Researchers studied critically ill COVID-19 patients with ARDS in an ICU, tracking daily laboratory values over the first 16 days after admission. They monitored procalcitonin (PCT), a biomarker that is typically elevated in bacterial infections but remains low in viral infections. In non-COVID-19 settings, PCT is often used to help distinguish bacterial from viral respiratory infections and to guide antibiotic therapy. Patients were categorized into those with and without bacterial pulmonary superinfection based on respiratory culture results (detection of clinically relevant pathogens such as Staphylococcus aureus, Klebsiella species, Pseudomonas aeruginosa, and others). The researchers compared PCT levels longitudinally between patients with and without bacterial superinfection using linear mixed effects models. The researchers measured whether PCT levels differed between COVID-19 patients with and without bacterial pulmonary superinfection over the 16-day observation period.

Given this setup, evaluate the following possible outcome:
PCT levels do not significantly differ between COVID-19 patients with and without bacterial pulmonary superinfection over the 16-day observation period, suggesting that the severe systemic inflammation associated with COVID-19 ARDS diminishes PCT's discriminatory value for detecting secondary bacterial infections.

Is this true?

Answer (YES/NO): YES